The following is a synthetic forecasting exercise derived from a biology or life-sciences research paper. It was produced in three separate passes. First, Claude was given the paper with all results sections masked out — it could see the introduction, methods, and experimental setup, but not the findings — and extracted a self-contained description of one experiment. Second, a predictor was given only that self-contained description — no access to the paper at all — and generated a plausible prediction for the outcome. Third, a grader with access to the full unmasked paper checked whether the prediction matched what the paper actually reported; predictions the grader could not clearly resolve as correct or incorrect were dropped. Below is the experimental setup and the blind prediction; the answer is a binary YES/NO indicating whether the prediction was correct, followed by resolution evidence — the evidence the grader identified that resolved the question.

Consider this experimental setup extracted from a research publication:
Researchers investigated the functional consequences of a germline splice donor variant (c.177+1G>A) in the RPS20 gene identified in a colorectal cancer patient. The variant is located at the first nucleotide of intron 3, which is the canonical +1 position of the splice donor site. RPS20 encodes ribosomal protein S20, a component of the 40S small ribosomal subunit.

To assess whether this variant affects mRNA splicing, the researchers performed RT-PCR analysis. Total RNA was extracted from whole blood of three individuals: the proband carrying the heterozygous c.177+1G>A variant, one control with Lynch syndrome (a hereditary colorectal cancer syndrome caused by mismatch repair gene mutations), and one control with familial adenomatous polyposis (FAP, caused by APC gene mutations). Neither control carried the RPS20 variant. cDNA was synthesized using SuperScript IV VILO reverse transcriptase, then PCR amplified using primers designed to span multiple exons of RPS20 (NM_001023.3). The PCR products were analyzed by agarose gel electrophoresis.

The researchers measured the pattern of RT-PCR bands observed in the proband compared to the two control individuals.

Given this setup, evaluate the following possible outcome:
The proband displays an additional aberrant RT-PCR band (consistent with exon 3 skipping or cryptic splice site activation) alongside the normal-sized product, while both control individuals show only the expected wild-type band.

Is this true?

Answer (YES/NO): NO